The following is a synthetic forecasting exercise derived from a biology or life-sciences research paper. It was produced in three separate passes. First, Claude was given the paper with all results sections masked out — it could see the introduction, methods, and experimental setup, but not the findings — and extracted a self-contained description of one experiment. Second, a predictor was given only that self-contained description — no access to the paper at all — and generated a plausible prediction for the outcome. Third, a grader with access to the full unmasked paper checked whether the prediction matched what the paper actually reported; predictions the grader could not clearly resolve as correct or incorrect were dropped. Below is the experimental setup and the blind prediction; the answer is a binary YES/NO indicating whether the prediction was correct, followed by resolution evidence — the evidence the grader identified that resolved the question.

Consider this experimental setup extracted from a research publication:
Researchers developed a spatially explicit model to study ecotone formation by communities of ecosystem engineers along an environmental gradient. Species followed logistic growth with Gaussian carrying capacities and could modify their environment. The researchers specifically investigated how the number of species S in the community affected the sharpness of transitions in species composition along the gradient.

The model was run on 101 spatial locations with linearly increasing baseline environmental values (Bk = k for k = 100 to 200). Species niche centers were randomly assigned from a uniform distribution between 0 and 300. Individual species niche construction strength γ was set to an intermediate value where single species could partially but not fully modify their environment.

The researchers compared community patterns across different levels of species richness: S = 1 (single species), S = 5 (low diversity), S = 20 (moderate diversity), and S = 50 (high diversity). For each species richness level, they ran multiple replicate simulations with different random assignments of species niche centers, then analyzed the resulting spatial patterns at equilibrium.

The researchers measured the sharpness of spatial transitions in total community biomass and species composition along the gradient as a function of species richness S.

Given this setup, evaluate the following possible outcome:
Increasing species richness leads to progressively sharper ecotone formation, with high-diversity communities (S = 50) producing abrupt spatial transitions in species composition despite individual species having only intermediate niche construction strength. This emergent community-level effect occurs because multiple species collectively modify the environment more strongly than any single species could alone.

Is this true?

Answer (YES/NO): YES